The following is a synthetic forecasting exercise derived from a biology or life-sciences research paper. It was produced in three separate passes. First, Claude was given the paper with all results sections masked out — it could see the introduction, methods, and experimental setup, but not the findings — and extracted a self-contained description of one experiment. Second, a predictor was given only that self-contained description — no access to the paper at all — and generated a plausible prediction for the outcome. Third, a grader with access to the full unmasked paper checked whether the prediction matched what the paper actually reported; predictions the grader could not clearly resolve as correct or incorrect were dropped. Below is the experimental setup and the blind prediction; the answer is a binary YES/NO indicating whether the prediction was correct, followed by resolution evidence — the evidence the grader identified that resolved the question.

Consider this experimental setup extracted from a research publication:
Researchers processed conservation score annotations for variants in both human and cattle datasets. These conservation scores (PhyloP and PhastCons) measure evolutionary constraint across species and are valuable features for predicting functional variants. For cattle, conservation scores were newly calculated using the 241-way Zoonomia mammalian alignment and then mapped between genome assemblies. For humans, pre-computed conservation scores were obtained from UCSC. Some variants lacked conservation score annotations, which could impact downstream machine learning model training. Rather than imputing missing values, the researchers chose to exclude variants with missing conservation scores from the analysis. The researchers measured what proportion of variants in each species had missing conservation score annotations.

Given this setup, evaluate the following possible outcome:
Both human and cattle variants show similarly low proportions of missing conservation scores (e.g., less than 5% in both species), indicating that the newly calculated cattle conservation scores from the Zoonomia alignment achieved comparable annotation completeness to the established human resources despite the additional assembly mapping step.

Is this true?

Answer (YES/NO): YES